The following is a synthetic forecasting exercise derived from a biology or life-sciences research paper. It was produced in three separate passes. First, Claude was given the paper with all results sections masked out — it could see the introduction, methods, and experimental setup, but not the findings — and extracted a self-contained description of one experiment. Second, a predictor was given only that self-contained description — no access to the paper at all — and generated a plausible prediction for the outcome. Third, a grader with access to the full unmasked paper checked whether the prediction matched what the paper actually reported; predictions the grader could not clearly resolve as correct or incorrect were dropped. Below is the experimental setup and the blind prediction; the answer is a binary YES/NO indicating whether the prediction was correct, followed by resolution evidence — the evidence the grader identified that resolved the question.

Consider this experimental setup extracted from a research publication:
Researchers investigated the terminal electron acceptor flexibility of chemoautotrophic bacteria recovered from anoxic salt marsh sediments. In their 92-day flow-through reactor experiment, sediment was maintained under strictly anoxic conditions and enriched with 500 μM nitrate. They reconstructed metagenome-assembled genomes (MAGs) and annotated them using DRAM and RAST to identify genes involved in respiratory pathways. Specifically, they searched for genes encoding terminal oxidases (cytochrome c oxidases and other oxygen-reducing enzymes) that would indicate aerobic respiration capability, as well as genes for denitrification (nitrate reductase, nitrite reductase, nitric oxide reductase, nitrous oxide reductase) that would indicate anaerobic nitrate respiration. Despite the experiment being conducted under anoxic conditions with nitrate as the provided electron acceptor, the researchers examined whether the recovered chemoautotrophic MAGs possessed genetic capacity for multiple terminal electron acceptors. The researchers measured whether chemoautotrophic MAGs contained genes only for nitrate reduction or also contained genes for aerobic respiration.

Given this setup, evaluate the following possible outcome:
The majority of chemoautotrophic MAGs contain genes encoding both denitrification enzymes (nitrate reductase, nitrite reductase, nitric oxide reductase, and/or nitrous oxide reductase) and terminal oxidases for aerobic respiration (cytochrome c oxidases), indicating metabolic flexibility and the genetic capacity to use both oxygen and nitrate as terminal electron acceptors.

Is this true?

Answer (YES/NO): YES